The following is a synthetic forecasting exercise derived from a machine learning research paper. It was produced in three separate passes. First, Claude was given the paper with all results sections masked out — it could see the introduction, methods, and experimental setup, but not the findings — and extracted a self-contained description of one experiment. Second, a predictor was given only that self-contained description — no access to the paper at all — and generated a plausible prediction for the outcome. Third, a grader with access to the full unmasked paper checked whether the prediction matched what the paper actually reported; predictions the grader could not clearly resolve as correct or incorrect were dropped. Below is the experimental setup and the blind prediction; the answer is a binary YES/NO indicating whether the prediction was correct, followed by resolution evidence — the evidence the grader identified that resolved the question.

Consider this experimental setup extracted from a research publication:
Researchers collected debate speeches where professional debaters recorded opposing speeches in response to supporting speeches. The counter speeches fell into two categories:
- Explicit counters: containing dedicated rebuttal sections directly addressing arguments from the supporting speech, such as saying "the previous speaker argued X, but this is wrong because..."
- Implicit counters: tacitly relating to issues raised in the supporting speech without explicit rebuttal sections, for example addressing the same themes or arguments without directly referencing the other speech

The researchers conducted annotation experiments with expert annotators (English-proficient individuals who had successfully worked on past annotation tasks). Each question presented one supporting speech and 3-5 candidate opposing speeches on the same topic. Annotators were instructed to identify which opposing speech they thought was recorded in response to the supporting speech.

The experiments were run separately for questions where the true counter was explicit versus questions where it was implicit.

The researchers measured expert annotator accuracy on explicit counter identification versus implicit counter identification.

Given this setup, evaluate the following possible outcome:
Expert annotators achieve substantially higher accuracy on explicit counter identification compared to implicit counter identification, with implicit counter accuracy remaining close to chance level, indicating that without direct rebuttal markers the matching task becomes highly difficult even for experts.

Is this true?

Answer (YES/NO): NO